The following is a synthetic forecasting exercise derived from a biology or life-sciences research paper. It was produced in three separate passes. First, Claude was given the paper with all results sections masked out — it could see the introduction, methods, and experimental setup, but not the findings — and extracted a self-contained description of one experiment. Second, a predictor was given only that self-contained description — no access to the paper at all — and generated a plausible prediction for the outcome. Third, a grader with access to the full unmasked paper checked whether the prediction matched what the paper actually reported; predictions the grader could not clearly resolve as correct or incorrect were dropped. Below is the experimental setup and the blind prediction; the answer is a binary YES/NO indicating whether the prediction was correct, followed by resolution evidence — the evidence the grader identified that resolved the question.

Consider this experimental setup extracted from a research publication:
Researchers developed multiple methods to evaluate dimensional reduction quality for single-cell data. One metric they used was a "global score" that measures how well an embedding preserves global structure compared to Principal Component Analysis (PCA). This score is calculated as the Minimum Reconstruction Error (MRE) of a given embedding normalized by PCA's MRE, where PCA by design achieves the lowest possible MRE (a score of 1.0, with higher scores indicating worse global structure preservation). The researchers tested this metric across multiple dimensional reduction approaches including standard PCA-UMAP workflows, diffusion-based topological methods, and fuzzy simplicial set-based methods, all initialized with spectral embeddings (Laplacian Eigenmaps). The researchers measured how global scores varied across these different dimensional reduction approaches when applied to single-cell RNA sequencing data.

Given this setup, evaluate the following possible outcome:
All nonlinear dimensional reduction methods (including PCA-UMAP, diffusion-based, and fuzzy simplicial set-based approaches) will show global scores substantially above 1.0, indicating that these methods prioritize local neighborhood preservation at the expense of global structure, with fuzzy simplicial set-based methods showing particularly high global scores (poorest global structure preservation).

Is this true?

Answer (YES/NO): NO